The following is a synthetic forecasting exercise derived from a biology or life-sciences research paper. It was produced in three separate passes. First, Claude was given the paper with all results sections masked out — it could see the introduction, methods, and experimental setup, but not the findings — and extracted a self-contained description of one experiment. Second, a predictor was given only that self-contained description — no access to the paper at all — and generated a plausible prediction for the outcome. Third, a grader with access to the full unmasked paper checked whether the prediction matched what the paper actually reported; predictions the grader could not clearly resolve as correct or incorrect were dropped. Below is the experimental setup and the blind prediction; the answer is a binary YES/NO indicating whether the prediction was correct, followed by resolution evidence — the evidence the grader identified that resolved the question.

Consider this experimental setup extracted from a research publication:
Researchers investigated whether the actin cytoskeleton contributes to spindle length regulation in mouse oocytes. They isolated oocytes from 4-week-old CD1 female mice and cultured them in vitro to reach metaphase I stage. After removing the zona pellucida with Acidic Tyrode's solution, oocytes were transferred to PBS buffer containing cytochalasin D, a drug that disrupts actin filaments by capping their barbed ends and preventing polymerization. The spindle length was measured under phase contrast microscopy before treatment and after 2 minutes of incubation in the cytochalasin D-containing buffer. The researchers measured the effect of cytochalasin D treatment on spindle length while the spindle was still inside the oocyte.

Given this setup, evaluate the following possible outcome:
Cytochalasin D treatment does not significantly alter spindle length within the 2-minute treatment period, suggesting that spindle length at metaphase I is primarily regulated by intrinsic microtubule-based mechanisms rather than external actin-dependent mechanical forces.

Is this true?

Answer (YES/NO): NO